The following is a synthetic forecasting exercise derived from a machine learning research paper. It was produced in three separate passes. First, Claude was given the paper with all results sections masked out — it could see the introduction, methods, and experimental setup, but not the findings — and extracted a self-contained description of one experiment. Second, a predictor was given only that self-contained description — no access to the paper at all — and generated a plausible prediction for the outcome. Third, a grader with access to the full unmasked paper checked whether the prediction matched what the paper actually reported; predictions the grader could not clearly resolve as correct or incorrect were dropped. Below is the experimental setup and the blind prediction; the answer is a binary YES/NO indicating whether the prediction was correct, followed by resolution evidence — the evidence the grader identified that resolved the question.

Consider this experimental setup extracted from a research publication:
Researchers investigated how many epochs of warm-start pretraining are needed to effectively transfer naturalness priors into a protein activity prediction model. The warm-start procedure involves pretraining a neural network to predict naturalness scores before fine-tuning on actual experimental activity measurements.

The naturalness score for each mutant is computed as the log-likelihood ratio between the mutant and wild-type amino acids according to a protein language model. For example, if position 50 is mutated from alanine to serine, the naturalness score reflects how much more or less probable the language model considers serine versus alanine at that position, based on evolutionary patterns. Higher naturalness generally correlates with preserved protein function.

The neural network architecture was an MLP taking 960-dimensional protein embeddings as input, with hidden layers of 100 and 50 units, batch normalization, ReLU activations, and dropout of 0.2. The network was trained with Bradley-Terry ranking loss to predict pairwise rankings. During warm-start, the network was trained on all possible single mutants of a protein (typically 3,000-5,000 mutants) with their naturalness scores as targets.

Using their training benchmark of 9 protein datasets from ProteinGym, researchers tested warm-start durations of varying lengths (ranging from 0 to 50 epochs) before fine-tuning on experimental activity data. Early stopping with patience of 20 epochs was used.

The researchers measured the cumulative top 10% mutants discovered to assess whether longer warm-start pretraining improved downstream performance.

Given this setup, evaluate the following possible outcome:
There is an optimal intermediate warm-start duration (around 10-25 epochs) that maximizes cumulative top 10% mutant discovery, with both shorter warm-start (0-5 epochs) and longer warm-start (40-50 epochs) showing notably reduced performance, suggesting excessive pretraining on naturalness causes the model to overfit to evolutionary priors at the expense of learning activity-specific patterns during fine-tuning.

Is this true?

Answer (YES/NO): NO